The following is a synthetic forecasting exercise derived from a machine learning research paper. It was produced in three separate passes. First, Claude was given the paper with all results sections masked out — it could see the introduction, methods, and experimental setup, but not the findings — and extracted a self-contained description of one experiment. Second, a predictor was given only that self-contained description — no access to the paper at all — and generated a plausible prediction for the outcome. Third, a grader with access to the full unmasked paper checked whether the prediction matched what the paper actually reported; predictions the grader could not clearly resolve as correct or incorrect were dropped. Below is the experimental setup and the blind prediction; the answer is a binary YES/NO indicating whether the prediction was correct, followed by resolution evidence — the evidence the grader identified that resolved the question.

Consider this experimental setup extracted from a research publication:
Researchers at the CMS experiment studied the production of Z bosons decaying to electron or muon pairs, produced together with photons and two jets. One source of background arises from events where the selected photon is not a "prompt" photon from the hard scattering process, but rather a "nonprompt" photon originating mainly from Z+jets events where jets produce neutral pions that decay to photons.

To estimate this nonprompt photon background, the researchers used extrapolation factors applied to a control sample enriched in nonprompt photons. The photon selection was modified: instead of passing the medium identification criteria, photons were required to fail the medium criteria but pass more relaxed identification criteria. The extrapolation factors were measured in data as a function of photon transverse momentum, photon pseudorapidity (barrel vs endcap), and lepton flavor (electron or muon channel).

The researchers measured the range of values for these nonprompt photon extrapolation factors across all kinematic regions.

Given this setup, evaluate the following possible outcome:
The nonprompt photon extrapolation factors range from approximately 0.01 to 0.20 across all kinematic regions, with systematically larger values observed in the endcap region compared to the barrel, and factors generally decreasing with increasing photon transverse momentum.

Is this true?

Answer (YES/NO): NO